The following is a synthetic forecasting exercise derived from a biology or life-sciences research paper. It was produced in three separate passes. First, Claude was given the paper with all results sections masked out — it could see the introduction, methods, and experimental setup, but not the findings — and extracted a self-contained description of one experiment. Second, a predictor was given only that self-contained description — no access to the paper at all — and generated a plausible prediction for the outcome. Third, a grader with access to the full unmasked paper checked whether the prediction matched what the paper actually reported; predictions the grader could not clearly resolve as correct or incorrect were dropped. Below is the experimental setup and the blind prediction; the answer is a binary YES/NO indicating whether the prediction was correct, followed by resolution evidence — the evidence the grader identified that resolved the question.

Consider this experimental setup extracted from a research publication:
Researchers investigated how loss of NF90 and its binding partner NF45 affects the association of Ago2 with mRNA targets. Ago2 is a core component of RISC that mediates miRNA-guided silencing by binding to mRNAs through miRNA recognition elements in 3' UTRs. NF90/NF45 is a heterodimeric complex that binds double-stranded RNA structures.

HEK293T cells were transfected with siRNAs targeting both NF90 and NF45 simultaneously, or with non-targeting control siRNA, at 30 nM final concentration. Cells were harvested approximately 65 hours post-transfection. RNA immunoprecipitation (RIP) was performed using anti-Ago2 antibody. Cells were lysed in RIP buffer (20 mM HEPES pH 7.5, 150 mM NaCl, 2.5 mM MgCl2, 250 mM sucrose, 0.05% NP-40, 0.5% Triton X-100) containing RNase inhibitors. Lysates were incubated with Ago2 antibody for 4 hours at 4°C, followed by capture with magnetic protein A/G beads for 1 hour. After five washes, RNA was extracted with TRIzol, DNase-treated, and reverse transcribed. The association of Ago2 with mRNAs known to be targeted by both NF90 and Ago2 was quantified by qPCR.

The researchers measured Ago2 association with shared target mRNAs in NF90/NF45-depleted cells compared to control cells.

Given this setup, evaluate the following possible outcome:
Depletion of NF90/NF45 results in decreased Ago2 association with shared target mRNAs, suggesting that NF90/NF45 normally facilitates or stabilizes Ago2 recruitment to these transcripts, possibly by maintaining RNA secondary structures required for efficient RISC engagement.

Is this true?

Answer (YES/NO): NO